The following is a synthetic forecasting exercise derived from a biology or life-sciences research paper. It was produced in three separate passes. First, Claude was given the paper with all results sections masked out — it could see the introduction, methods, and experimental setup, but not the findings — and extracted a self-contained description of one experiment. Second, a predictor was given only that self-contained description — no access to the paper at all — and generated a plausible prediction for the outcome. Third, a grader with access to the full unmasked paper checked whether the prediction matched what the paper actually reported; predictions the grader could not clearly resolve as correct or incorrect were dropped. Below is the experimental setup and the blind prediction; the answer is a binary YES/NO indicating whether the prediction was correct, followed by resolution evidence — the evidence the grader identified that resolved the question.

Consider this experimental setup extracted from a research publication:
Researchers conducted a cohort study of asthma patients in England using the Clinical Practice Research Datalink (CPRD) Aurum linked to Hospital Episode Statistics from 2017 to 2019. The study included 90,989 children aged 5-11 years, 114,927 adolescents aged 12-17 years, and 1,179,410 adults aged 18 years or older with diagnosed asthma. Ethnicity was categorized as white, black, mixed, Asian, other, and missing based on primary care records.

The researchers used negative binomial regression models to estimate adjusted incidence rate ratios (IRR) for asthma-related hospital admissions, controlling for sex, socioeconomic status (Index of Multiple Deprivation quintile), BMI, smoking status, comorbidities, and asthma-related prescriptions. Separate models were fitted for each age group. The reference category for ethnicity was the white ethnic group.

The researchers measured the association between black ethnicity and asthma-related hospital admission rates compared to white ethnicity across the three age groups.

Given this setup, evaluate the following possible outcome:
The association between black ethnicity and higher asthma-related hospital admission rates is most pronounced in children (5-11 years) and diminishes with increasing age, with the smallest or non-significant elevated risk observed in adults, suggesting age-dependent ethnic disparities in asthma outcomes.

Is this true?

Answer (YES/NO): YES